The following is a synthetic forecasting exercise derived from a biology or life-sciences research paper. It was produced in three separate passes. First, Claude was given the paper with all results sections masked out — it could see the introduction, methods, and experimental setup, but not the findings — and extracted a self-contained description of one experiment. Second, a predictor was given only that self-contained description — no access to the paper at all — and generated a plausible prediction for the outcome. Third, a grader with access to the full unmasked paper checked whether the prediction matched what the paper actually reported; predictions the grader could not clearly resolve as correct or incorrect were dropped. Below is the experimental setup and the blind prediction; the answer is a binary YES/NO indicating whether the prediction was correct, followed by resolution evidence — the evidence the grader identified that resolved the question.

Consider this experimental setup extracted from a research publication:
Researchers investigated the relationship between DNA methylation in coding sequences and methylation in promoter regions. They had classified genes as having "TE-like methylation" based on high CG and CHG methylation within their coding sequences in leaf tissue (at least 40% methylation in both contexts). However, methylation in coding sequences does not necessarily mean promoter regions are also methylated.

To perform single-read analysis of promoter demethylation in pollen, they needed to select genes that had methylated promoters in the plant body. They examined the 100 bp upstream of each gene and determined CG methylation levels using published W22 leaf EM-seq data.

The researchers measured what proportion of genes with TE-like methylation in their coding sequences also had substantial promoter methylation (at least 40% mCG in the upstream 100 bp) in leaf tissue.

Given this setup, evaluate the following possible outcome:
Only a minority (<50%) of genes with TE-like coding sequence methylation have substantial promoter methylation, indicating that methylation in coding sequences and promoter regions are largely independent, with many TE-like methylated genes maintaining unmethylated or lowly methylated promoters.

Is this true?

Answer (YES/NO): NO